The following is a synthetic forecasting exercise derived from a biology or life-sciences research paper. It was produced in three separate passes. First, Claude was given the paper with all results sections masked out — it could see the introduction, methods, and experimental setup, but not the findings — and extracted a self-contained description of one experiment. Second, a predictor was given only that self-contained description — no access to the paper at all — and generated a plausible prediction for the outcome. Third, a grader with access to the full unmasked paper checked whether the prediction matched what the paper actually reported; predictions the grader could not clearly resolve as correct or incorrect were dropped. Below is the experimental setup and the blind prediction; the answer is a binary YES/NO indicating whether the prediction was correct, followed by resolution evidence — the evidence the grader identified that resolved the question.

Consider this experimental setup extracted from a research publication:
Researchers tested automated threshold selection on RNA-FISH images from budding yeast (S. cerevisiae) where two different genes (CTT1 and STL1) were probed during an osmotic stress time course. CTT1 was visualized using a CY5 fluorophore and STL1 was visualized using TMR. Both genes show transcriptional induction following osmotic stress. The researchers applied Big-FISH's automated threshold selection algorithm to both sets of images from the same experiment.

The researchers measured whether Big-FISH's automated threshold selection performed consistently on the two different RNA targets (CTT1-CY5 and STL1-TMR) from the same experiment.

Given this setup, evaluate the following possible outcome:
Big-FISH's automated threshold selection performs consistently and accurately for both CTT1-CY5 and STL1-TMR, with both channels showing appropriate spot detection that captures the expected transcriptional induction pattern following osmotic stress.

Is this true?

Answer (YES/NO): NO